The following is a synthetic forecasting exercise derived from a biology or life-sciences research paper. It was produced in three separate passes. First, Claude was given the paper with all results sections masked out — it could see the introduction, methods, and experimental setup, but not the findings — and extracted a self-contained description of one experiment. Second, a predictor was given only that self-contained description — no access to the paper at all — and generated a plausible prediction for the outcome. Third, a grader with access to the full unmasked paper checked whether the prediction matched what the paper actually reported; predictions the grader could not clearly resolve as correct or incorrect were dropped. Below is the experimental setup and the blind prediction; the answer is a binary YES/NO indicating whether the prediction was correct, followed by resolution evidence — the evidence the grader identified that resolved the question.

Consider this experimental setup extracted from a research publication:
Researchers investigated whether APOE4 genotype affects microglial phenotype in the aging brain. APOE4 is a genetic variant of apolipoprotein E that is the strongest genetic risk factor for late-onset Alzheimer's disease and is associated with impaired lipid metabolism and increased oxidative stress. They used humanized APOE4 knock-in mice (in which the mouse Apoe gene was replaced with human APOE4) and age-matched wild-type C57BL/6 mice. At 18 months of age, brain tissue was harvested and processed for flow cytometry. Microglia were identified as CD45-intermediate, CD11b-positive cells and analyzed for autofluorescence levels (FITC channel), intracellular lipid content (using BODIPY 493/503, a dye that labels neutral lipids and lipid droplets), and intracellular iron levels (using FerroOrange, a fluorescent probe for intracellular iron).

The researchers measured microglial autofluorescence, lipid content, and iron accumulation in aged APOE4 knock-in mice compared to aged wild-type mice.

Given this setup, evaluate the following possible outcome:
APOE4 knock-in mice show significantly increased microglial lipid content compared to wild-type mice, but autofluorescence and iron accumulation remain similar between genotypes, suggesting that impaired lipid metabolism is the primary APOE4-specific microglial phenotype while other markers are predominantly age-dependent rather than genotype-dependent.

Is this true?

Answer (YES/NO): NO